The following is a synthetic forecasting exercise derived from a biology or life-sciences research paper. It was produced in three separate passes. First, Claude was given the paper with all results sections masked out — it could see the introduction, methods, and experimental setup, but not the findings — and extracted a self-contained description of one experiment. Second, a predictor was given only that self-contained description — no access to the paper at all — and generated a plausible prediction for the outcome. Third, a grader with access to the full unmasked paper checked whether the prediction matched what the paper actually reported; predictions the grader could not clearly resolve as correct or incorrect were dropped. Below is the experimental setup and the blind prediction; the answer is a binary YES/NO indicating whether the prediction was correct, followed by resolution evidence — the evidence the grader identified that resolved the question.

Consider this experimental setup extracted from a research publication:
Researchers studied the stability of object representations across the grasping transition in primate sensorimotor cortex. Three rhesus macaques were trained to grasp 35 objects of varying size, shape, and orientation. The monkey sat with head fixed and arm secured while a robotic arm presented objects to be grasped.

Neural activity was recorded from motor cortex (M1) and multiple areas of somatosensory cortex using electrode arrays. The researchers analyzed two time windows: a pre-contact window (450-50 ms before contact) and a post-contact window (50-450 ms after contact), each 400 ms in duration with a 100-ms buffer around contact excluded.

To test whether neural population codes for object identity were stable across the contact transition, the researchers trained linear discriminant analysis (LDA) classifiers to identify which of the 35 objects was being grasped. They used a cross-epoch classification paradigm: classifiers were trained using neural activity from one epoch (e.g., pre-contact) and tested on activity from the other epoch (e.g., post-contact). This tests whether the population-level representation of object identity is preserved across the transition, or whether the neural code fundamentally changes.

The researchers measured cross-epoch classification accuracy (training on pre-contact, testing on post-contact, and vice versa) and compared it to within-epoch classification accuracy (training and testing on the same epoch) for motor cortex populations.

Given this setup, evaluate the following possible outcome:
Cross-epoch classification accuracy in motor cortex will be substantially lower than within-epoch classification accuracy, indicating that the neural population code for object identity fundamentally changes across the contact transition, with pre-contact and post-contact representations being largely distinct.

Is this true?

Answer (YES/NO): YES